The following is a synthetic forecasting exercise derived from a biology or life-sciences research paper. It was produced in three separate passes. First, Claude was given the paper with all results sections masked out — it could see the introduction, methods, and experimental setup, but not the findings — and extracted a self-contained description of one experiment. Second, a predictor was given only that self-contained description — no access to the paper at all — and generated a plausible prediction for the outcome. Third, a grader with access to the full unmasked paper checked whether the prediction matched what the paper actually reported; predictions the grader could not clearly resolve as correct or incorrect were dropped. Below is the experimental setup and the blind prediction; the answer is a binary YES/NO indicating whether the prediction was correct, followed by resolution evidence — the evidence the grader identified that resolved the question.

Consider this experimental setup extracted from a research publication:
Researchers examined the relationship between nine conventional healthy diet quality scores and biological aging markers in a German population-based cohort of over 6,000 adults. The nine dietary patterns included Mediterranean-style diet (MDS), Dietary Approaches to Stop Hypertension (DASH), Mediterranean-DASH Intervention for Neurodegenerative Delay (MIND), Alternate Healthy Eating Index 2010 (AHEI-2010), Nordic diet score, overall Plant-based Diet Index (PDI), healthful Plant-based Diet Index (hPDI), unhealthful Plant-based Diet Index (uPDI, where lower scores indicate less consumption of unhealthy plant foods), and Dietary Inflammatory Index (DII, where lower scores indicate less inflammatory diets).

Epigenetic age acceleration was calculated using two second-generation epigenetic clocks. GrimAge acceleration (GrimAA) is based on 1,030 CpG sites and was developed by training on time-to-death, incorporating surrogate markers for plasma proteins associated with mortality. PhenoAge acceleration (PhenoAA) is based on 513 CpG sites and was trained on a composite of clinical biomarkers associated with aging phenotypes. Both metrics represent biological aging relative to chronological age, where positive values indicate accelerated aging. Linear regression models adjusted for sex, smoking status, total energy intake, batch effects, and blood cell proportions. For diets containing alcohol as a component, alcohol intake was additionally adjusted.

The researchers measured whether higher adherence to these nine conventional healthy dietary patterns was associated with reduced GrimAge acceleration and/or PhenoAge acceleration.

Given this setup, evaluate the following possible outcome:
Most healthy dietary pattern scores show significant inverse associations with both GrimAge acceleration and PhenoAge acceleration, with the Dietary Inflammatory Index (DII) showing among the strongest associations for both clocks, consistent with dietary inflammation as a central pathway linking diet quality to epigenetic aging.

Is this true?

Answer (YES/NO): NO